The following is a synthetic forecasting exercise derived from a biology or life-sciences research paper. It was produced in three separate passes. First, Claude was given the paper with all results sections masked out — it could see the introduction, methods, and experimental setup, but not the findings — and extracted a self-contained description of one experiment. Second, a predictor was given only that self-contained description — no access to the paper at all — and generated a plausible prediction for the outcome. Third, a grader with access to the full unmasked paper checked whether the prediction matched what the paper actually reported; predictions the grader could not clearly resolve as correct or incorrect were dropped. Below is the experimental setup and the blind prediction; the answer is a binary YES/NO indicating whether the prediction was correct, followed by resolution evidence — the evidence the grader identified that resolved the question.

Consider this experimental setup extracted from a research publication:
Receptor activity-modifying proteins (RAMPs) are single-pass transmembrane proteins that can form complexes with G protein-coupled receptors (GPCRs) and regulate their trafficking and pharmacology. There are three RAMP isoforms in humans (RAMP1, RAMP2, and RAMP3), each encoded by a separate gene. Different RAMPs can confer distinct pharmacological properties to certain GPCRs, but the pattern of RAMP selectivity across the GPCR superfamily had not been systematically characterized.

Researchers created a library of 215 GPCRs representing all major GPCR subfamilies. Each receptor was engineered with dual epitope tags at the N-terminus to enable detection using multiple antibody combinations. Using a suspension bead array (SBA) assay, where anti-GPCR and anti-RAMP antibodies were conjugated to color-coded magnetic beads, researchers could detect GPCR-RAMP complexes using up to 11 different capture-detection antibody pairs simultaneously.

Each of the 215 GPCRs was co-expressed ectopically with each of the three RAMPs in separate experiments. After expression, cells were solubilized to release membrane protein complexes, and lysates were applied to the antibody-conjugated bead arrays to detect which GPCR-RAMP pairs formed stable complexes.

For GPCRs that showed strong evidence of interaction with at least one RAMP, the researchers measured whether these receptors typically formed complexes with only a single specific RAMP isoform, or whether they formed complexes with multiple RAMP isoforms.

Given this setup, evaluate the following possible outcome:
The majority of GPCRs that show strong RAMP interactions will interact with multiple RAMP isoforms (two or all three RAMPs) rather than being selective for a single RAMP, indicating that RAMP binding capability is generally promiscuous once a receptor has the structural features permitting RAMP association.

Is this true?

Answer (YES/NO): YES